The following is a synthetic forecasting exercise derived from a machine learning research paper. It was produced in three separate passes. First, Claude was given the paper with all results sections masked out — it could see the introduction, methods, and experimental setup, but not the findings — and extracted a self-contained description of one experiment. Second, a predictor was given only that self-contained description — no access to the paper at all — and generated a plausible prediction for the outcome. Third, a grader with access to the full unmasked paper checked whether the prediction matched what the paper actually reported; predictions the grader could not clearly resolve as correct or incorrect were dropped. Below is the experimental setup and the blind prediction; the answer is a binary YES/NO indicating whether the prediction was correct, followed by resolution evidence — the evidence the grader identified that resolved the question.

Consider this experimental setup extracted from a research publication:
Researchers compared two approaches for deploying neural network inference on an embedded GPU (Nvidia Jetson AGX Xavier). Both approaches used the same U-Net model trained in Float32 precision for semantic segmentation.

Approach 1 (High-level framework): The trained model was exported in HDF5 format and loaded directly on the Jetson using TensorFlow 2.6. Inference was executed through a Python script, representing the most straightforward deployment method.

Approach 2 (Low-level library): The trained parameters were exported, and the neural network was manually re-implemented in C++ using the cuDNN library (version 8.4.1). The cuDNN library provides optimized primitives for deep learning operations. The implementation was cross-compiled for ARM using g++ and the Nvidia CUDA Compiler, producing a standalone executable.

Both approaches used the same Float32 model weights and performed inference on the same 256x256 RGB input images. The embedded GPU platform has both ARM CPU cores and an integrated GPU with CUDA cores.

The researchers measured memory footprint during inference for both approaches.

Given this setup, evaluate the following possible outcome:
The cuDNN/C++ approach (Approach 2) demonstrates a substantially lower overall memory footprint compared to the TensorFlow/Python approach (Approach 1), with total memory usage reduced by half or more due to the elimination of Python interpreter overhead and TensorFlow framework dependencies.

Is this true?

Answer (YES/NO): NO